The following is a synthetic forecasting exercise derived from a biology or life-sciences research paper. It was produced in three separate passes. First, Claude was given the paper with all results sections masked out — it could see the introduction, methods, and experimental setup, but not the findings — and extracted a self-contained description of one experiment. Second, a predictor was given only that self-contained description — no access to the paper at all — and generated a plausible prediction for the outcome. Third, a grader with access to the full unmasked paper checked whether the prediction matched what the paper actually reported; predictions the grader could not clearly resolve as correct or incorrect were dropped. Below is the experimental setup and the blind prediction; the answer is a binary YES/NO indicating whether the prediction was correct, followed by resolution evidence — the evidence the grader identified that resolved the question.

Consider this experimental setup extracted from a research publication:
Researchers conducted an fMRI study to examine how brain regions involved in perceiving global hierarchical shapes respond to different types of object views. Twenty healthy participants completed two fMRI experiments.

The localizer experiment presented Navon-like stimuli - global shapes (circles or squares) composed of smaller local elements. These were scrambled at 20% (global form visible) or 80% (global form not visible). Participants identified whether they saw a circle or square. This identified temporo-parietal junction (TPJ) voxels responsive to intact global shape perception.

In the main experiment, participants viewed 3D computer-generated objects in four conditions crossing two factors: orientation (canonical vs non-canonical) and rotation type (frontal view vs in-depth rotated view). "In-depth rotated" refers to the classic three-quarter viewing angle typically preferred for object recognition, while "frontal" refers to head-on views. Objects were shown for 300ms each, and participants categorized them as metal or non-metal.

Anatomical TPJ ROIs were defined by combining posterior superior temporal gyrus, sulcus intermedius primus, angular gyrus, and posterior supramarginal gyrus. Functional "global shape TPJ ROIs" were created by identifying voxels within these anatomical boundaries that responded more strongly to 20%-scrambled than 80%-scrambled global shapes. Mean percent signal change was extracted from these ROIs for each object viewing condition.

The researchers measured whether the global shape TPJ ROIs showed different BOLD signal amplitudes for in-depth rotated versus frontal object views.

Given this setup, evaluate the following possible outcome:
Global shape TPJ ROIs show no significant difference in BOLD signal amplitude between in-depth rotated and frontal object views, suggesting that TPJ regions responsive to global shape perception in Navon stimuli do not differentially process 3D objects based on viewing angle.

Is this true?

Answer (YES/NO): YES